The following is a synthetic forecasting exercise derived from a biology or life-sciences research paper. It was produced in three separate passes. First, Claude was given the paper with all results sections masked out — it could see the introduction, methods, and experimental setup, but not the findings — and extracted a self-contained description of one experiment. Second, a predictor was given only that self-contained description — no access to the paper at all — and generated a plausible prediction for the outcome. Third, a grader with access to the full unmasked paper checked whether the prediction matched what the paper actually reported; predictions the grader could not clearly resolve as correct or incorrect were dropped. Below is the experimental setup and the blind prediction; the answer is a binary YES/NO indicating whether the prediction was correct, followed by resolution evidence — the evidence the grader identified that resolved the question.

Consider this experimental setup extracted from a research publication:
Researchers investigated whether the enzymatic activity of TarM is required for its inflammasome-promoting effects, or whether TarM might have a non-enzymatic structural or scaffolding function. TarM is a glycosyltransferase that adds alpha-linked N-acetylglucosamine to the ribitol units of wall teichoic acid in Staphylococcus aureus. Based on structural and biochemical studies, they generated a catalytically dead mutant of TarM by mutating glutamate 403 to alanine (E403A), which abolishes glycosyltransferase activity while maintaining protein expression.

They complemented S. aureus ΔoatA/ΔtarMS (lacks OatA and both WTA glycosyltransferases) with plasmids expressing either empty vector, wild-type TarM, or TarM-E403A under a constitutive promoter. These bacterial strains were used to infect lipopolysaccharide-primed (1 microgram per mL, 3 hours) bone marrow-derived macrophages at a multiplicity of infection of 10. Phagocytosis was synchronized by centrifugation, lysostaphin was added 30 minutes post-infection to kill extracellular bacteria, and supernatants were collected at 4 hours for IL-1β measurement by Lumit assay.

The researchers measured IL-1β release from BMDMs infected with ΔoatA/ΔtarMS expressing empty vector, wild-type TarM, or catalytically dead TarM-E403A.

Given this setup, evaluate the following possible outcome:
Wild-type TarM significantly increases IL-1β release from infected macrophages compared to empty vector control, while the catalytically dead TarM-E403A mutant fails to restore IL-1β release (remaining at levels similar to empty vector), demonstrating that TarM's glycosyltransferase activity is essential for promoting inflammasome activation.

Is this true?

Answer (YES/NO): YES